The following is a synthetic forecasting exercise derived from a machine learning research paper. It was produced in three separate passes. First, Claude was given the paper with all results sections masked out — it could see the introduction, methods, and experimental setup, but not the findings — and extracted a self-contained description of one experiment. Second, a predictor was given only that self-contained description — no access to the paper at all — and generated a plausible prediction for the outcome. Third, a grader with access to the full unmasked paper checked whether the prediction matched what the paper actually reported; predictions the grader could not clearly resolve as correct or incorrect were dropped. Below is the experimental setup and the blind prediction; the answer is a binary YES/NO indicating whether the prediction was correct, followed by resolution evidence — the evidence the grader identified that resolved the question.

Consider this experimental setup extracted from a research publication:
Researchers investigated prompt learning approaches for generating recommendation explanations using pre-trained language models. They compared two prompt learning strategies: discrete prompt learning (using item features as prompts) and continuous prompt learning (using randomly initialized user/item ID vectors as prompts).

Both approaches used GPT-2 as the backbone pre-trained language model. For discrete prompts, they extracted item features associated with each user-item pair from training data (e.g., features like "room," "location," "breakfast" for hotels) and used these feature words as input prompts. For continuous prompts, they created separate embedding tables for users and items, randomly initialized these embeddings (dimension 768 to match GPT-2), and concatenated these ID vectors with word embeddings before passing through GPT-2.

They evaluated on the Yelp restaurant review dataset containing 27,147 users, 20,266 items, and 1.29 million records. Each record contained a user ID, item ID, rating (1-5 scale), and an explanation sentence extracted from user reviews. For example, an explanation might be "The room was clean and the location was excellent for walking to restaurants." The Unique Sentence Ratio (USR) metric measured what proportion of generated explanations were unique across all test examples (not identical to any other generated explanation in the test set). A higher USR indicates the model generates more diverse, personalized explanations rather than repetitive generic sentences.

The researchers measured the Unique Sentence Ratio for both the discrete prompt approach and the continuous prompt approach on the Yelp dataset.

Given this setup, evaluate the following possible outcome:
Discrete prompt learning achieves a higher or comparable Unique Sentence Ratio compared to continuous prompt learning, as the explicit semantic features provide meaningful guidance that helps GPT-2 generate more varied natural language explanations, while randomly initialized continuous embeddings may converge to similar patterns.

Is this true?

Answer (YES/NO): NO